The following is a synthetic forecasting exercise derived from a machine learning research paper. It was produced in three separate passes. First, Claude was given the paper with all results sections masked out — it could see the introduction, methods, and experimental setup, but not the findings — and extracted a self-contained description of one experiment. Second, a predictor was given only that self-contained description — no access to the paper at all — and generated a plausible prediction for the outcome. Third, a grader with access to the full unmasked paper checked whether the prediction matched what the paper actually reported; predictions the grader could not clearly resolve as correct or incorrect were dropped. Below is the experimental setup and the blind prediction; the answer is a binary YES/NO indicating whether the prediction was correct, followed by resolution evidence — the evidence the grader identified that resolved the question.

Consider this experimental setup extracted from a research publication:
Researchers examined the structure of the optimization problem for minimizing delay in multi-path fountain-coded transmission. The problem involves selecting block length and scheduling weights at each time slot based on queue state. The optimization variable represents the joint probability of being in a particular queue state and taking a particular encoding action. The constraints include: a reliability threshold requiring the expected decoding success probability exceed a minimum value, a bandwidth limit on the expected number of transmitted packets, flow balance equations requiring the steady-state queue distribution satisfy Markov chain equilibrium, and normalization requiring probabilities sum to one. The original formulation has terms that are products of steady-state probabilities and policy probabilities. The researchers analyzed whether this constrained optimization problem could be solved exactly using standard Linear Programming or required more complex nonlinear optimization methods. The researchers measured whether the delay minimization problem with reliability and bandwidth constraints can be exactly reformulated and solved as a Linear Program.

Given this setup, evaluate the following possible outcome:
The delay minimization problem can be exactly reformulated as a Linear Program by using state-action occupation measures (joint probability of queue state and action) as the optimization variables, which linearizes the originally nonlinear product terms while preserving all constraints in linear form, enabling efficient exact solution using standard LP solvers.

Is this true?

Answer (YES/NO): YES